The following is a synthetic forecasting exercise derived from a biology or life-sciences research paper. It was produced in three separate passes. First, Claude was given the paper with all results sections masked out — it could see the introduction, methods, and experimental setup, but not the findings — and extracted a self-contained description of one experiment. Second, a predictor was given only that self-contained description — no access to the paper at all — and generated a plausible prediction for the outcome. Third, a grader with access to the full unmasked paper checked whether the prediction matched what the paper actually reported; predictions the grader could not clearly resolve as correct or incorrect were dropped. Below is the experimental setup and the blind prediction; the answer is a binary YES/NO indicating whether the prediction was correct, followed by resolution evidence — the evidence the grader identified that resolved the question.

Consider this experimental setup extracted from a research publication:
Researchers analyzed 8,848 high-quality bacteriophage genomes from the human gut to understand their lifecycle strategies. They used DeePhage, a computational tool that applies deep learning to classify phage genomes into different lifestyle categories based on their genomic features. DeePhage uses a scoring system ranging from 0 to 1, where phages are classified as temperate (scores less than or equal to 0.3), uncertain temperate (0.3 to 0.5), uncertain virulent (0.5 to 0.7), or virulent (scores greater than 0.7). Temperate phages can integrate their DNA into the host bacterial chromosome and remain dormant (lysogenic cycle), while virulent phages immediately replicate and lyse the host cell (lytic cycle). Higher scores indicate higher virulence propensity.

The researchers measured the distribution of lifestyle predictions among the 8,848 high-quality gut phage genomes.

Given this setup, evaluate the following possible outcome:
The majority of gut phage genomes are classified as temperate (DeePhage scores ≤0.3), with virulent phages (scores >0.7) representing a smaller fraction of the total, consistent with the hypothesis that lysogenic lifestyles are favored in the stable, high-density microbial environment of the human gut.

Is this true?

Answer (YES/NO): NO